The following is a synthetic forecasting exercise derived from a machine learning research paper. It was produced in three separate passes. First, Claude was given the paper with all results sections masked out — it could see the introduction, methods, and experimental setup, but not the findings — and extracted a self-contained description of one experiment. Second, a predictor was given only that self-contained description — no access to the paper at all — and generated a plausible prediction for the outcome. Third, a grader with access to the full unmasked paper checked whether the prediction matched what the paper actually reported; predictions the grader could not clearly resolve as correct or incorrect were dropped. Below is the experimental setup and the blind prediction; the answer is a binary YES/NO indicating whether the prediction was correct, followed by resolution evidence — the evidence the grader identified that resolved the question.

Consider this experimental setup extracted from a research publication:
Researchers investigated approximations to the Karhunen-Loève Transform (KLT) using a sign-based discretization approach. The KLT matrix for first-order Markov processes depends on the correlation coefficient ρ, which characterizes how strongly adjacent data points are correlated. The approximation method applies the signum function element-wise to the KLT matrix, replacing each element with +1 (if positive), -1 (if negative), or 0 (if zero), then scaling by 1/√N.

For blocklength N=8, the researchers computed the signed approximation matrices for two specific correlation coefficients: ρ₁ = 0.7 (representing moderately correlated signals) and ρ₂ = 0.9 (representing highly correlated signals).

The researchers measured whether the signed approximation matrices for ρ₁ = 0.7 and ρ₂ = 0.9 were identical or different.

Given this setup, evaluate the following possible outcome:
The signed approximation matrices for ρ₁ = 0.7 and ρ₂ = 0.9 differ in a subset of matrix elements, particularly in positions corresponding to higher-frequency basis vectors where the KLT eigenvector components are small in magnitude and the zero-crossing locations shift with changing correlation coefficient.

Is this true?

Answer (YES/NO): NO